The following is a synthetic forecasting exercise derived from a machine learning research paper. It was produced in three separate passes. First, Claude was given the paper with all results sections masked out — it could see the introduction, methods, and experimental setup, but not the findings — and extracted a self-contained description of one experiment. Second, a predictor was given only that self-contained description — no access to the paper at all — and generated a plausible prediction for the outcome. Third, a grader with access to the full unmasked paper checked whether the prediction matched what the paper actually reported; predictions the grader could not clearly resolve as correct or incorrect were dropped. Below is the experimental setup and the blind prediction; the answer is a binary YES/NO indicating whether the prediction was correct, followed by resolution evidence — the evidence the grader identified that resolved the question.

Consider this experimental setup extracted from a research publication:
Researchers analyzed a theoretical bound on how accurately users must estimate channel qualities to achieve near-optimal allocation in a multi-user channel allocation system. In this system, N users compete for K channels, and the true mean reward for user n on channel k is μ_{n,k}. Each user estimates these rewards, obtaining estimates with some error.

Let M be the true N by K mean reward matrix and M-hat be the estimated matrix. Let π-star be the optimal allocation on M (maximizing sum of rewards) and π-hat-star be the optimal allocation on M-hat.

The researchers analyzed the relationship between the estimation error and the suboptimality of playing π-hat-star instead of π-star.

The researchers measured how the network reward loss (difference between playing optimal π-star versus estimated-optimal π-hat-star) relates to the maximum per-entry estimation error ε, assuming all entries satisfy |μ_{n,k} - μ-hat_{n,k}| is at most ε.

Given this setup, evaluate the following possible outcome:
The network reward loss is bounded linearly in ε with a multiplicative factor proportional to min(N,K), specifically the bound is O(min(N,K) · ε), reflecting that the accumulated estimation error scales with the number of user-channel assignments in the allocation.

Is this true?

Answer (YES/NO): NO